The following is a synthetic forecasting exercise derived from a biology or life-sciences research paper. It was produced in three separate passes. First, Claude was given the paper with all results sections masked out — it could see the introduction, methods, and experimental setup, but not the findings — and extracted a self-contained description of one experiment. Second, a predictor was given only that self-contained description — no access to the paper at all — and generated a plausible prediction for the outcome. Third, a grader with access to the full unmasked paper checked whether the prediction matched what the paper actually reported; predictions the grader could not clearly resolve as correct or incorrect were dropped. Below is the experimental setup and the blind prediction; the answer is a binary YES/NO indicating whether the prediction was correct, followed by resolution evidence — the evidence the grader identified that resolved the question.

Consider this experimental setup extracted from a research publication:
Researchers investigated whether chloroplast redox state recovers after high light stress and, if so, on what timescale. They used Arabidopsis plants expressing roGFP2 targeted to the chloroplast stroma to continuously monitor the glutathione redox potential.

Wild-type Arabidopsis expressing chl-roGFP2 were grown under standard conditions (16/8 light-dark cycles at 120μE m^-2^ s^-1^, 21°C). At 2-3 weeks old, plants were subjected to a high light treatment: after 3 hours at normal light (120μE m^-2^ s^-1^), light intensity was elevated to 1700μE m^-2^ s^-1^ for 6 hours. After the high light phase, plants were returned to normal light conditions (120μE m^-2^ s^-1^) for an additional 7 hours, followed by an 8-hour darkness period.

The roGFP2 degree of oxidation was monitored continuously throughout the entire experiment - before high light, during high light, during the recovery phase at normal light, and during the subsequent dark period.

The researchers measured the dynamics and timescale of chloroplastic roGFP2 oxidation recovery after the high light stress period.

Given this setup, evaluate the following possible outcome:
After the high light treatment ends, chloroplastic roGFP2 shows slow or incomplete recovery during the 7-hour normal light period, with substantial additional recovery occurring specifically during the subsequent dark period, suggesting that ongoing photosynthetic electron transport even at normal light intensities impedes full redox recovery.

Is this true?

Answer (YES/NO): NO